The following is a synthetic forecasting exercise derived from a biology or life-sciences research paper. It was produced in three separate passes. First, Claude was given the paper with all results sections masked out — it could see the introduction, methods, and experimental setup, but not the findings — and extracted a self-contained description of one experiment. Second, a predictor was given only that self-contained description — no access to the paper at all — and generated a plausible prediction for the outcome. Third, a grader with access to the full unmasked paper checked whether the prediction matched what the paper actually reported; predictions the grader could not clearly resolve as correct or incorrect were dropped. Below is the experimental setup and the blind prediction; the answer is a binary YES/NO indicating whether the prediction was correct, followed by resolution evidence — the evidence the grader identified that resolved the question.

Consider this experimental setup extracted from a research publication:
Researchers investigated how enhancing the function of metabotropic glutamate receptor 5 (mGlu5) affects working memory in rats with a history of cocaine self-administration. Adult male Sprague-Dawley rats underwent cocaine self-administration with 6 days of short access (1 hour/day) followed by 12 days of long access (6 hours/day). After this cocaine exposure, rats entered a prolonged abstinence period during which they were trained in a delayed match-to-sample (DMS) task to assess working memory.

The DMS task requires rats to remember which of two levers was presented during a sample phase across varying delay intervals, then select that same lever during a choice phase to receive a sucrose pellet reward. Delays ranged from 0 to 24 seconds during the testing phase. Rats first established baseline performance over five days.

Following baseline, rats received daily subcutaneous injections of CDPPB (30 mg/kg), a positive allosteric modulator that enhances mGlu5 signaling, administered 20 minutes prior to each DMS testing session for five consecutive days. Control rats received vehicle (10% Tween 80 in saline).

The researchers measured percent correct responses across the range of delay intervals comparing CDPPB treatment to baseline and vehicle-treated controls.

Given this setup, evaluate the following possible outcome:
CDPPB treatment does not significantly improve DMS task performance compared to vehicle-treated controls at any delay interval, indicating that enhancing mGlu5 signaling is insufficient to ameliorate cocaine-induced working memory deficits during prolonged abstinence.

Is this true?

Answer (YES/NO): YES